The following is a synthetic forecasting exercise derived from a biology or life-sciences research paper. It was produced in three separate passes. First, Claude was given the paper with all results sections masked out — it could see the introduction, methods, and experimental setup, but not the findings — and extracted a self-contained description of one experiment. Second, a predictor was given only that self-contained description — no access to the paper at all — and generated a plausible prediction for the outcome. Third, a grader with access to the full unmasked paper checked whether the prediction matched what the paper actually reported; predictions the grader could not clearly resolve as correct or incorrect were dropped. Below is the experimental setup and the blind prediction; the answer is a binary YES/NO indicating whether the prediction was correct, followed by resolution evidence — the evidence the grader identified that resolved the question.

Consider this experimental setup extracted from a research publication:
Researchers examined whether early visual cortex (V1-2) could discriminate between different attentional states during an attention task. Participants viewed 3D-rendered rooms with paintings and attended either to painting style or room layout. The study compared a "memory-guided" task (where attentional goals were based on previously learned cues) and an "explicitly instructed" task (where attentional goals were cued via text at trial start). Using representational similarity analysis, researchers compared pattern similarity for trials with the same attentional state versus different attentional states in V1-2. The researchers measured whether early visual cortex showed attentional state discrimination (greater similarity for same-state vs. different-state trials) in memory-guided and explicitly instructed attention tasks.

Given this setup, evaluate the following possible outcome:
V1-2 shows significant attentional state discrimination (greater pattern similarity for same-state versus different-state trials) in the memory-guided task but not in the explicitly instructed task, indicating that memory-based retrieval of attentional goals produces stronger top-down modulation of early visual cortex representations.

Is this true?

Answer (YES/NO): NO